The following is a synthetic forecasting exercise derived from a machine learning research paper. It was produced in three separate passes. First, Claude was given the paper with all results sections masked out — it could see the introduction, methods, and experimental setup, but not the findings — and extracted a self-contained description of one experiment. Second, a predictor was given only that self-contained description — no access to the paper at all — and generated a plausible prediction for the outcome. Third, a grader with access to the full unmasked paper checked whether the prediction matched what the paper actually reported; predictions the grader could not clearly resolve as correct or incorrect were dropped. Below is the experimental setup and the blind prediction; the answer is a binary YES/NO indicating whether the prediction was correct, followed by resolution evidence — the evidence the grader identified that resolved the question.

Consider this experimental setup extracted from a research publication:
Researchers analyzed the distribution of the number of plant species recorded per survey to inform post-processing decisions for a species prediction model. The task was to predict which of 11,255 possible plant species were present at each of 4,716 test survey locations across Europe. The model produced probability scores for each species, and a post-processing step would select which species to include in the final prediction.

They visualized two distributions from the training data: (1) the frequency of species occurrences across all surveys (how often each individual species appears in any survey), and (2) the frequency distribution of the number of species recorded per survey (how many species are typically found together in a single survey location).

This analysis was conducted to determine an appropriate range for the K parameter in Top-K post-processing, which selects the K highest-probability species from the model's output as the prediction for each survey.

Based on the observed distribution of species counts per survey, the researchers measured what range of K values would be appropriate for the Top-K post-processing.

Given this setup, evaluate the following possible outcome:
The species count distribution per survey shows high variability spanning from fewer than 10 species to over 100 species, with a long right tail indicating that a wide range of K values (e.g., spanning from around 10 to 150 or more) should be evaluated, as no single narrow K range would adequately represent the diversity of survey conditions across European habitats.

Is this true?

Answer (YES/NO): NO